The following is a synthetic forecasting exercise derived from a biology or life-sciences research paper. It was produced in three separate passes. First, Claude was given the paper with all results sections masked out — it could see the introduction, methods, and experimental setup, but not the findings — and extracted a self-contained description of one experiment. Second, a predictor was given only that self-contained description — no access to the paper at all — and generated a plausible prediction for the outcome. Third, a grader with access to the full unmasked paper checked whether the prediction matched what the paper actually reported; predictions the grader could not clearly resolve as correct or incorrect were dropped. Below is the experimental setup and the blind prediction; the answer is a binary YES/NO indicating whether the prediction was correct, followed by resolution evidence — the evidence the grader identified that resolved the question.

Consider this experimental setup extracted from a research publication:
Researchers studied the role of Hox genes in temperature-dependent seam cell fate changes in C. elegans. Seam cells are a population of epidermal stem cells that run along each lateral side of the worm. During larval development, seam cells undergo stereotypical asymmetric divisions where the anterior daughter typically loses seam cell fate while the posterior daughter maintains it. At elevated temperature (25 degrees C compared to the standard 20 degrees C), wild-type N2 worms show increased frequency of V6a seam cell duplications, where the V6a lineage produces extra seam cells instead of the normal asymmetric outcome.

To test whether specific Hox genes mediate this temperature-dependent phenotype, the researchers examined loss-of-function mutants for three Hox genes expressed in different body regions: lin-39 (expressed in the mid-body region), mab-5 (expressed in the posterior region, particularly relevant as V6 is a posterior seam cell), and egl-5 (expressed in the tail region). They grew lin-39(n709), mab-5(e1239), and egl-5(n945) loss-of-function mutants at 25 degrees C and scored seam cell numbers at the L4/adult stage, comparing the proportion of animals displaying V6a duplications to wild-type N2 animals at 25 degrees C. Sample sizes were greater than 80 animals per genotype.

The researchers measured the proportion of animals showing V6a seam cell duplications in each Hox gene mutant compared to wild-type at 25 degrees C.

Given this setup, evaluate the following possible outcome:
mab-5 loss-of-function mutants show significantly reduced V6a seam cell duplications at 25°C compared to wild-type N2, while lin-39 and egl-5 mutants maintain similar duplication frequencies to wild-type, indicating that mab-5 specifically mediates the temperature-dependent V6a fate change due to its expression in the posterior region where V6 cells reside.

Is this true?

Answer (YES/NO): YES